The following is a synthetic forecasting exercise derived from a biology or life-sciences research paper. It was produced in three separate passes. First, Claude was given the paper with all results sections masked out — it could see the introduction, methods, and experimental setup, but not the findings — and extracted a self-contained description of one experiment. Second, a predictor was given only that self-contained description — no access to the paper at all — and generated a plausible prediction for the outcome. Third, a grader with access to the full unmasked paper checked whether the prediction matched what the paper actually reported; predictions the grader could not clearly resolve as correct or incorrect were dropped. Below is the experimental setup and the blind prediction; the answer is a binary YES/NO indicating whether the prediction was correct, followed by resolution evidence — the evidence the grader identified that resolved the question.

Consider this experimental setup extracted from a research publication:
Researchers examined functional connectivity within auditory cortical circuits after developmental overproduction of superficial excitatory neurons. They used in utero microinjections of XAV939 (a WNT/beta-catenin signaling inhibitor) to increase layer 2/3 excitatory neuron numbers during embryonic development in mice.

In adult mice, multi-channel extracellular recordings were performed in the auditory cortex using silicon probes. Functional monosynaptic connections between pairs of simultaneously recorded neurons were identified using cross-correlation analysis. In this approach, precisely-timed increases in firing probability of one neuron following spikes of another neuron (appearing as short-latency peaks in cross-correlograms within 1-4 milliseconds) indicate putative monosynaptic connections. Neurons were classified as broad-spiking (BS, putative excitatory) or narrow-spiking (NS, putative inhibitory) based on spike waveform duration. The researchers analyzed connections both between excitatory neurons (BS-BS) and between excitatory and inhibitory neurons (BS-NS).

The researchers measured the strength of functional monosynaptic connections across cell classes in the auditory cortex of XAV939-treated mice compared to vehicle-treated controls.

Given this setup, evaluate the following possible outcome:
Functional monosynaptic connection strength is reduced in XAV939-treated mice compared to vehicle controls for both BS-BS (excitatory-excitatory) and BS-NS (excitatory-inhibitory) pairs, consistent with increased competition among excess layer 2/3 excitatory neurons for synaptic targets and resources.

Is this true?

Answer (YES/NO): YES